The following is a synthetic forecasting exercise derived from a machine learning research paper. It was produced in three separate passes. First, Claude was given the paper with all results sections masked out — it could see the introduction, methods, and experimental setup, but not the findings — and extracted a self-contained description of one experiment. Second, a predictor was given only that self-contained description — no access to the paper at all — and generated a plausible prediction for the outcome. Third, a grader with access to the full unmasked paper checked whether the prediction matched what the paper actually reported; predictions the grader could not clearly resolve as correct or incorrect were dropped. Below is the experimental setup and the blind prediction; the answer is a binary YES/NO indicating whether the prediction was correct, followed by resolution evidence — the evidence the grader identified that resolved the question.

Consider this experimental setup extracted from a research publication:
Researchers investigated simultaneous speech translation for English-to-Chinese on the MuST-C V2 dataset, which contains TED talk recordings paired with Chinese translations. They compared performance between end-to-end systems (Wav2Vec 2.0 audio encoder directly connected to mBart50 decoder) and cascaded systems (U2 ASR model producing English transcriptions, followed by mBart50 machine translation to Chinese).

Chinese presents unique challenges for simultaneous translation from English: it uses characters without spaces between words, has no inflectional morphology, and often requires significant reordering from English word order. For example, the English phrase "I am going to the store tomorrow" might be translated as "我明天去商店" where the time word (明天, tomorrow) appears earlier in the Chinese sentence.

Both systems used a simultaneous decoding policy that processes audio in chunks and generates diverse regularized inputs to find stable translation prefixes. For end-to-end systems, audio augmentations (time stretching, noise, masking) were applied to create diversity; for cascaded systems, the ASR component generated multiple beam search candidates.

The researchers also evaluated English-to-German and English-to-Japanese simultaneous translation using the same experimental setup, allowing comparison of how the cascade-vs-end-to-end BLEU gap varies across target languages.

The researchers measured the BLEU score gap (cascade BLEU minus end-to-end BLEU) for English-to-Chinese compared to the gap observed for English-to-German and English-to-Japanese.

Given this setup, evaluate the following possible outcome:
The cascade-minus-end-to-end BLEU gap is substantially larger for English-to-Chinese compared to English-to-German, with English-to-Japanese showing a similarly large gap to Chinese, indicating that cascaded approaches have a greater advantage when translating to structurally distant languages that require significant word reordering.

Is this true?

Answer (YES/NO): NO